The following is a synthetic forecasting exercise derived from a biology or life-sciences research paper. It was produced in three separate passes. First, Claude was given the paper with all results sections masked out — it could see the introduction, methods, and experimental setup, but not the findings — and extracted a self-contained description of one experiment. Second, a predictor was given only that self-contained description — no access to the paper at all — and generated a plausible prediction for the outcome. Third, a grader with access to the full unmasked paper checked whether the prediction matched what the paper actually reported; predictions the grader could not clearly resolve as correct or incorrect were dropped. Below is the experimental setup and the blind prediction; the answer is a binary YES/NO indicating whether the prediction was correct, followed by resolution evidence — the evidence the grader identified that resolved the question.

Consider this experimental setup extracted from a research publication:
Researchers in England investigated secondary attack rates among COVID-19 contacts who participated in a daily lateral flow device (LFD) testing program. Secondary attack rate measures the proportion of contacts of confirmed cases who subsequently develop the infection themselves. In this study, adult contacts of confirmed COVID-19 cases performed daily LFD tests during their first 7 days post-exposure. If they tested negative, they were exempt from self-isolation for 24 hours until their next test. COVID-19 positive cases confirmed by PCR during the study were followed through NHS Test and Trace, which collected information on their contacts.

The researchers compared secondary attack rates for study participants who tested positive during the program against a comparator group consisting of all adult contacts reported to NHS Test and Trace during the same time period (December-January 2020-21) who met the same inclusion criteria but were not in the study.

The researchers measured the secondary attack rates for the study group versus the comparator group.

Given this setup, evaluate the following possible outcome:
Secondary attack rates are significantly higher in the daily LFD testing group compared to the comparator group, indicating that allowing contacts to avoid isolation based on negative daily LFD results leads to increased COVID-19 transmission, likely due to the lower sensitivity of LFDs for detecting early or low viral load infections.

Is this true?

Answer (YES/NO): NO